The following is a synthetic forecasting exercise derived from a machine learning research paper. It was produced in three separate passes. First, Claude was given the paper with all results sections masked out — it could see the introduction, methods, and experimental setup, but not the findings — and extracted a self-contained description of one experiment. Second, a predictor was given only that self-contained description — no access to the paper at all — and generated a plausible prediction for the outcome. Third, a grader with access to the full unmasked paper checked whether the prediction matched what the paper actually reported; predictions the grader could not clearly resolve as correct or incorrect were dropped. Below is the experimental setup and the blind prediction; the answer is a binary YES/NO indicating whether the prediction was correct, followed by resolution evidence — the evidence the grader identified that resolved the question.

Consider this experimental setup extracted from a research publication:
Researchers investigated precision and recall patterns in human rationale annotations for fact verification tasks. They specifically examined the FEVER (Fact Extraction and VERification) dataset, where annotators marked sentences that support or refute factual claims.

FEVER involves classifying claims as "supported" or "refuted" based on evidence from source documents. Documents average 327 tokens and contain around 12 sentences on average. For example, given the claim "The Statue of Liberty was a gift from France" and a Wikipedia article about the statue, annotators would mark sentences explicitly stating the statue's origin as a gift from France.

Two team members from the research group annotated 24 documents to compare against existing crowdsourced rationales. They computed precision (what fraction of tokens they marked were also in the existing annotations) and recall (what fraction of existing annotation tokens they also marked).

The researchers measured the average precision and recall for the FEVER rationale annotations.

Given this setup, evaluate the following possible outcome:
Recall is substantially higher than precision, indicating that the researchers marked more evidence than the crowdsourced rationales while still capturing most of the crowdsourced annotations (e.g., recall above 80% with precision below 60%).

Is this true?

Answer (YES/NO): NO